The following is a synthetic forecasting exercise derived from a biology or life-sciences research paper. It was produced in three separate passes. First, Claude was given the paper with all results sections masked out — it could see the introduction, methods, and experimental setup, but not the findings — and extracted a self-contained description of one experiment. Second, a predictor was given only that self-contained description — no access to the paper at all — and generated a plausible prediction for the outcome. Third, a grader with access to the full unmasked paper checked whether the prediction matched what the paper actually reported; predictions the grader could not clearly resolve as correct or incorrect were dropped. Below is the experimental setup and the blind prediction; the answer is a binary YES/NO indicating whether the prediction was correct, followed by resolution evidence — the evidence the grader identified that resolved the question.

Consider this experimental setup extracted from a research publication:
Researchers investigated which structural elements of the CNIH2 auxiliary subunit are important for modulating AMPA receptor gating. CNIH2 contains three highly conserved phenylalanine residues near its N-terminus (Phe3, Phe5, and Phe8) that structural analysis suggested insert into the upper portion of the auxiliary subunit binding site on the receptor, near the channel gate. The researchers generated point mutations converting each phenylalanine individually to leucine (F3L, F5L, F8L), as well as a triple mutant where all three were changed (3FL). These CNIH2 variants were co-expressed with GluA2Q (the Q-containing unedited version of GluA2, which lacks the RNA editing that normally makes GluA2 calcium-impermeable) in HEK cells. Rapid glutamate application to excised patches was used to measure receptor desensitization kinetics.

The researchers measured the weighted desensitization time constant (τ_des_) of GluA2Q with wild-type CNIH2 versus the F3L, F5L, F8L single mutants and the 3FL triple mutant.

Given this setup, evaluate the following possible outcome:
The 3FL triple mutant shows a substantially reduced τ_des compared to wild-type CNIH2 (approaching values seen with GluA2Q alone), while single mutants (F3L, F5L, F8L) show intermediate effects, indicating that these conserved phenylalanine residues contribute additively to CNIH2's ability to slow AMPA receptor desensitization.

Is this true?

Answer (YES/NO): YES